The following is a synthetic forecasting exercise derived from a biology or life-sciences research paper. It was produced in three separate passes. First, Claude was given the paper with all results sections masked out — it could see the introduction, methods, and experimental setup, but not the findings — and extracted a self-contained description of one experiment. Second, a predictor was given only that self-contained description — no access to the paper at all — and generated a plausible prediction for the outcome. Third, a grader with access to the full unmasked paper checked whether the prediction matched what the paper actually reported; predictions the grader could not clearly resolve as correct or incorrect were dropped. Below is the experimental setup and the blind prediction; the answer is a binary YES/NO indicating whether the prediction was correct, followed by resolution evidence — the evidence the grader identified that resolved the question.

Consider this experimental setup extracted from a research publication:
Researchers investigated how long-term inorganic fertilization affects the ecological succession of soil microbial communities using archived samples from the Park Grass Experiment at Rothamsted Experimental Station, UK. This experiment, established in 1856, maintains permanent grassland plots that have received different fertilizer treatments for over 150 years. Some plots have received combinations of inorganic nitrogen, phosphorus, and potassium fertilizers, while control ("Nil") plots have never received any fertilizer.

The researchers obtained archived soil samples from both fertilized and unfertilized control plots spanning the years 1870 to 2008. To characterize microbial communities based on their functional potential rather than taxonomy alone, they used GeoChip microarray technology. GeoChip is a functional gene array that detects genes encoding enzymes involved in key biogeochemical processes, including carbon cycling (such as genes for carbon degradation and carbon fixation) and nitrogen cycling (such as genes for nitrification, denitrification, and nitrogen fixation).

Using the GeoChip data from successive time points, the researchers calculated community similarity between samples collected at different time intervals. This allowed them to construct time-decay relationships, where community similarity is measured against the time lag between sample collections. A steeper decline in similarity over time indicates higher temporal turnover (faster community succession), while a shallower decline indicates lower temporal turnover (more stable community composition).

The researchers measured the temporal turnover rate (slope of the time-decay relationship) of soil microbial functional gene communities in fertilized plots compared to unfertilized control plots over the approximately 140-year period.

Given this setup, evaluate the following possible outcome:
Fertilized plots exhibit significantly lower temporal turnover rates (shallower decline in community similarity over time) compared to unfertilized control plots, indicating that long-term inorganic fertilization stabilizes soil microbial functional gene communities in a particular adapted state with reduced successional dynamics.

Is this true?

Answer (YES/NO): YES